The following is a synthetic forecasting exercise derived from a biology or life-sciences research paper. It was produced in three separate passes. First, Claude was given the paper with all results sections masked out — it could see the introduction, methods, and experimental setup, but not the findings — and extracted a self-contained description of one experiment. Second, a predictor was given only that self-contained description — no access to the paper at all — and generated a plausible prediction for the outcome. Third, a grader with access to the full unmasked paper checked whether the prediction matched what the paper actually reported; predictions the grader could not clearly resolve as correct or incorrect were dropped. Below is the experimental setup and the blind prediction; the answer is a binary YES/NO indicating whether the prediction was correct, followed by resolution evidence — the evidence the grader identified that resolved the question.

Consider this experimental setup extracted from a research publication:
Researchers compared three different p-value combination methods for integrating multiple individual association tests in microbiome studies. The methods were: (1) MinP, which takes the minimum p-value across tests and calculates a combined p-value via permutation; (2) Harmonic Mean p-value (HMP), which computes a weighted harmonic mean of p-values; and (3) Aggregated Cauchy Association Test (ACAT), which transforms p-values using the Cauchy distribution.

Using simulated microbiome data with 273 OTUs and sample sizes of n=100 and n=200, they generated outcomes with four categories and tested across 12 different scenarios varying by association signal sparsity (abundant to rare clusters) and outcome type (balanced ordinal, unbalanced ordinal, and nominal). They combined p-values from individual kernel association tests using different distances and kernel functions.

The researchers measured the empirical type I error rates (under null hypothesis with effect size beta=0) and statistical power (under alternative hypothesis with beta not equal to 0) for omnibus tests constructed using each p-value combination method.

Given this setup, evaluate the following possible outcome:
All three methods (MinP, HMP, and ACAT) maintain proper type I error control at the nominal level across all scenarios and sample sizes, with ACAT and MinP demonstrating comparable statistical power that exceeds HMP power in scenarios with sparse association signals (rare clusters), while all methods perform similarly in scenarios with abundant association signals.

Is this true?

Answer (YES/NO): NO